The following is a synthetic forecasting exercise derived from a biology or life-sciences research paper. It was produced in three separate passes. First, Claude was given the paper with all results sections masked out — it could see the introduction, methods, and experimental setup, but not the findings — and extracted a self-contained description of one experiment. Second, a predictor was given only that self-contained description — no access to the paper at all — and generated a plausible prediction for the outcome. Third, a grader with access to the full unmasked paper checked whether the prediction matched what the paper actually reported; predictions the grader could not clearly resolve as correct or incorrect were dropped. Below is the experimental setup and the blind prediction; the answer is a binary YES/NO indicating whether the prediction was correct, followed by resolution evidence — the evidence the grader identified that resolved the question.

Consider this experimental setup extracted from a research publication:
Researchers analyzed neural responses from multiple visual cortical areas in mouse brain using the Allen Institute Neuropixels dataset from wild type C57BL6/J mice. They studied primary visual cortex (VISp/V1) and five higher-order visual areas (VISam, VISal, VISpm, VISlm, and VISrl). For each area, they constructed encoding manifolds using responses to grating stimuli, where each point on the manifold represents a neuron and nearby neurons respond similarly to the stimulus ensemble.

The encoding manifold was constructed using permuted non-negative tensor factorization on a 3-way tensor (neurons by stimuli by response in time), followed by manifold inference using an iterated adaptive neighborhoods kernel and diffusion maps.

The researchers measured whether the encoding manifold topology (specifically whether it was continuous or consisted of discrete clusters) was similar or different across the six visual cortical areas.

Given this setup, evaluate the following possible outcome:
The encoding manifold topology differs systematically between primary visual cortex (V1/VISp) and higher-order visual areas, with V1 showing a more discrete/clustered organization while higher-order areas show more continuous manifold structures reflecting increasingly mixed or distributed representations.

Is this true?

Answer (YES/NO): NO